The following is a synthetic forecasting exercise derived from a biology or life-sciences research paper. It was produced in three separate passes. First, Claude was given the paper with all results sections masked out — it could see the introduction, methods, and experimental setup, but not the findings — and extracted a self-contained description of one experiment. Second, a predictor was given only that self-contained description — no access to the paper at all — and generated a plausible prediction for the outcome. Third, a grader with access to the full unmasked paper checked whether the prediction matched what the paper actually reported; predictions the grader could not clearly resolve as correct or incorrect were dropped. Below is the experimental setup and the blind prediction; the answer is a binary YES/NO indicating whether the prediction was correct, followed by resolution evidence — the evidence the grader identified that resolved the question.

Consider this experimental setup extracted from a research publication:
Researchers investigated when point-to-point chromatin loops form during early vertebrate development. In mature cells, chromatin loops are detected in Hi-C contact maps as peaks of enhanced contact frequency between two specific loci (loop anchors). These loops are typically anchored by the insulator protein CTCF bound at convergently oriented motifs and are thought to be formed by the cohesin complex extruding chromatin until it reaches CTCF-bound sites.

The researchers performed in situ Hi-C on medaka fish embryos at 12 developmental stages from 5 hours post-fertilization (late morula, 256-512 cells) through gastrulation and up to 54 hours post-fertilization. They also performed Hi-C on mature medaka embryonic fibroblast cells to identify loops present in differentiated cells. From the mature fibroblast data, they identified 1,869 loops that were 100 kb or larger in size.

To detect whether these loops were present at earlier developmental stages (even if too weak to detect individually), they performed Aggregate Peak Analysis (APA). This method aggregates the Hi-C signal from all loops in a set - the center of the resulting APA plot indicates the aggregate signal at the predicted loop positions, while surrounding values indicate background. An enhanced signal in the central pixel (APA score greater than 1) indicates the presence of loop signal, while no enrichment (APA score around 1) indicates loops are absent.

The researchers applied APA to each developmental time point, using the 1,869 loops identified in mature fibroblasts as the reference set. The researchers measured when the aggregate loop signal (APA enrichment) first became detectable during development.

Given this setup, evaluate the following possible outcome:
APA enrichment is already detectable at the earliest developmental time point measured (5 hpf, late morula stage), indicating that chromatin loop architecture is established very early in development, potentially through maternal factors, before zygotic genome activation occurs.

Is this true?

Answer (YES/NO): NO